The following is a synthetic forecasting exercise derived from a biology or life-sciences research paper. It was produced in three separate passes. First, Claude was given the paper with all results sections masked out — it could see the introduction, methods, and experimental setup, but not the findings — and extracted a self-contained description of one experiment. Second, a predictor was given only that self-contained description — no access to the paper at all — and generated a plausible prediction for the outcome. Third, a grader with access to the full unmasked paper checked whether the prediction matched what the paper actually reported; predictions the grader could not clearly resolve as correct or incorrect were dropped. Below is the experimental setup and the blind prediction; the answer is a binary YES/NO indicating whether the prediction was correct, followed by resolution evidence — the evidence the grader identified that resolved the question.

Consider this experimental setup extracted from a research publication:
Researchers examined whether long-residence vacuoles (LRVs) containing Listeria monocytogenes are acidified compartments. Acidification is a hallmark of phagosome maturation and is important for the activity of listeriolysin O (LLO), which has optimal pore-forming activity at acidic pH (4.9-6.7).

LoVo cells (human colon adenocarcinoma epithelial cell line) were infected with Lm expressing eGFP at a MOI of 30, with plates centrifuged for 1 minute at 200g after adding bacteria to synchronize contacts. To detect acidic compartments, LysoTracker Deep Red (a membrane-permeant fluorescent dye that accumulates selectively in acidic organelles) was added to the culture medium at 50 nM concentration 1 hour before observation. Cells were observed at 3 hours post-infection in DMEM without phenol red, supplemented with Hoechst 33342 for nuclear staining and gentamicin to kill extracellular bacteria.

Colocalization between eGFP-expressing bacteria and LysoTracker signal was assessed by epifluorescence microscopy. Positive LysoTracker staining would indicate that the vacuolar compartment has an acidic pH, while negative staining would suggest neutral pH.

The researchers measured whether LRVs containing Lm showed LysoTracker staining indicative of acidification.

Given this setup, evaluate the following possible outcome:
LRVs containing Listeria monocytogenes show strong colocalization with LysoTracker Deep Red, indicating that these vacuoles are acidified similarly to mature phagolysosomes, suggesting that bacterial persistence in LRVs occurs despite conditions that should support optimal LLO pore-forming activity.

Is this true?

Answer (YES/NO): NO